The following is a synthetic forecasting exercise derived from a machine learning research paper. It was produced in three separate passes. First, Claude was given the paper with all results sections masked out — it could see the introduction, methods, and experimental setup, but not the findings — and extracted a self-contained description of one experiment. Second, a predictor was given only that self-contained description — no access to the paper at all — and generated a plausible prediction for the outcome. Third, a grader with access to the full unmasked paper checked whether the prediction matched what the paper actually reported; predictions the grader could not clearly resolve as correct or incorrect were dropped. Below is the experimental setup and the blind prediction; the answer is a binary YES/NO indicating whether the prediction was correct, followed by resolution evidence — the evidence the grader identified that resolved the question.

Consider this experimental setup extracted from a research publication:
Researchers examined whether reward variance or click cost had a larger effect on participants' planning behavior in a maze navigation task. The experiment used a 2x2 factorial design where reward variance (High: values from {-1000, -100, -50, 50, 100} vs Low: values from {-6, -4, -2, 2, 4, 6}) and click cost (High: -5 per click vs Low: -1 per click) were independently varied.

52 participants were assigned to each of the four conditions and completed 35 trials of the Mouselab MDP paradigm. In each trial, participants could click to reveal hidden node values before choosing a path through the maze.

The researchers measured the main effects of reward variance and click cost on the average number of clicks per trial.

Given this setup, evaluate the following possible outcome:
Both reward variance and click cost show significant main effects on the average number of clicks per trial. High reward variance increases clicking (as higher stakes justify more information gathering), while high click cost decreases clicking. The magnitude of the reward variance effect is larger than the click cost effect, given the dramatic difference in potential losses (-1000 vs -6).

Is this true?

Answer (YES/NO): NO